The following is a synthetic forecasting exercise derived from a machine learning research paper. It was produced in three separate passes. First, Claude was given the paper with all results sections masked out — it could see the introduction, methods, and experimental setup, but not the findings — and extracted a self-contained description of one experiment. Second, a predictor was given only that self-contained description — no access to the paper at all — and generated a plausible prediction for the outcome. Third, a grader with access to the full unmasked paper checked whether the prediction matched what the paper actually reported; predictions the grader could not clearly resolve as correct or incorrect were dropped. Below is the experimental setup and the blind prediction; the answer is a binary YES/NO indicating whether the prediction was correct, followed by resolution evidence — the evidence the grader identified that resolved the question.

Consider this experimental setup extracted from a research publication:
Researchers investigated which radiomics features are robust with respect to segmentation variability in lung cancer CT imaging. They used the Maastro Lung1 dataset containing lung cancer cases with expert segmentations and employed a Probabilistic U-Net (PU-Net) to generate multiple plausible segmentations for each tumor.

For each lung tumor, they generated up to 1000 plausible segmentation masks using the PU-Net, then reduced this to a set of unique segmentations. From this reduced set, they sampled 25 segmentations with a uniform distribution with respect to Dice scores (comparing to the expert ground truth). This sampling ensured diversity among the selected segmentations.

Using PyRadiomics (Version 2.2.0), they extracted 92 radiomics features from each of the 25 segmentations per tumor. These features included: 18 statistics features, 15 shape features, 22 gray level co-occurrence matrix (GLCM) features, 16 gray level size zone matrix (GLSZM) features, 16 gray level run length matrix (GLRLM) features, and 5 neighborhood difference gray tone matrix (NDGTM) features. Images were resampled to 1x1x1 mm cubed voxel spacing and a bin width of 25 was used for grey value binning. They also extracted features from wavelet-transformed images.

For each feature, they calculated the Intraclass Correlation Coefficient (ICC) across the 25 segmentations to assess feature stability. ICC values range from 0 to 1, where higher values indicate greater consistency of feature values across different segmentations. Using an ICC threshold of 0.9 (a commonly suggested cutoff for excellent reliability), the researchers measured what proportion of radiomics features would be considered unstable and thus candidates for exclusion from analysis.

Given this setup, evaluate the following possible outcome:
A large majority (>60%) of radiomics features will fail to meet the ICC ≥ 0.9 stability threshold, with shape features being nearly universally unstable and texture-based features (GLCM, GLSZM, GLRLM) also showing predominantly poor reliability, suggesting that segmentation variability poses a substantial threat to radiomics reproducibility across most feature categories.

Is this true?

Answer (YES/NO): NO